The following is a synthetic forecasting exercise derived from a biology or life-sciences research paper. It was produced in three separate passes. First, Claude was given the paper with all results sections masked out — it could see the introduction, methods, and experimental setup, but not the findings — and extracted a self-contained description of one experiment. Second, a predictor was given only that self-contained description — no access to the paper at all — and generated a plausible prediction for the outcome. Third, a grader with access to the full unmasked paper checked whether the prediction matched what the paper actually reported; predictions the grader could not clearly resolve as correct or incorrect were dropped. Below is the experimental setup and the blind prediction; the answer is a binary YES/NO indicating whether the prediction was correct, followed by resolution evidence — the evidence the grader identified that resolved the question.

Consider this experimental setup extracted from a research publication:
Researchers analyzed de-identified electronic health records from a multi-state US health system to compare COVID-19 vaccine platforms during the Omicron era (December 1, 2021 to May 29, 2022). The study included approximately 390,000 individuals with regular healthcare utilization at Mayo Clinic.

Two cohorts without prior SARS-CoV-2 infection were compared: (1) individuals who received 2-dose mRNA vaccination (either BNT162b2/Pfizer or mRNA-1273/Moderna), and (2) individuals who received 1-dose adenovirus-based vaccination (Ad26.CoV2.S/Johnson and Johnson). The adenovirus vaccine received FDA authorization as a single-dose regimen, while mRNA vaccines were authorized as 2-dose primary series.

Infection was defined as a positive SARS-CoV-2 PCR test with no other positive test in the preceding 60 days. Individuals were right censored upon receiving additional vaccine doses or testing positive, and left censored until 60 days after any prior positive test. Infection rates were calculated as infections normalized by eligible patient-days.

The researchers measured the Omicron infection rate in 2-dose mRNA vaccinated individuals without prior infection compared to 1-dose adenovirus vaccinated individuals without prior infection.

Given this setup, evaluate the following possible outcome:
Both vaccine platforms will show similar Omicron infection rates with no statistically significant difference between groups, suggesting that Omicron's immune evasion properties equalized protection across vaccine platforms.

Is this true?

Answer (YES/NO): YES